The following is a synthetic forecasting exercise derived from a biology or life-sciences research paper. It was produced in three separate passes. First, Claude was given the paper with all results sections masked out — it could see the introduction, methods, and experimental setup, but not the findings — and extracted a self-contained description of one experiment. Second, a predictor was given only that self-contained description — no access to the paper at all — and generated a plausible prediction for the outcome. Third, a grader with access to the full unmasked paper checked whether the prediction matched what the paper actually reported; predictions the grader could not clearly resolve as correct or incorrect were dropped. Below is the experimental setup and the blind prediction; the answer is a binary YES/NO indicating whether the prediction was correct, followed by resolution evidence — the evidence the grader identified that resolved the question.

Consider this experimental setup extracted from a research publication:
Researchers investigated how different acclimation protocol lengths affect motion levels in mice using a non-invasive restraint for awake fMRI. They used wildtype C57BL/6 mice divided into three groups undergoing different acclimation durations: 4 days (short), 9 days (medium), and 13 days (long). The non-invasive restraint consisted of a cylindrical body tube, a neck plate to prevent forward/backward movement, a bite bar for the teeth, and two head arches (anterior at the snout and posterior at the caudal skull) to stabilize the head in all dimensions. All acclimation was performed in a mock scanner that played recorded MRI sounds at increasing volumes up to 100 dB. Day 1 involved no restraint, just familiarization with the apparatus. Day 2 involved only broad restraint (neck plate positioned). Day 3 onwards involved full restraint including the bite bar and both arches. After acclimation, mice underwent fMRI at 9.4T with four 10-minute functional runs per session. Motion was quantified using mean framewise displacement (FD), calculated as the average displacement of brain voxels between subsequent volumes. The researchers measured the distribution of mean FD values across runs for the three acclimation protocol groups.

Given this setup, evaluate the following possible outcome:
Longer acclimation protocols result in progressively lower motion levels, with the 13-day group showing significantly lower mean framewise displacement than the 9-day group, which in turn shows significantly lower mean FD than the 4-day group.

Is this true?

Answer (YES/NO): NO